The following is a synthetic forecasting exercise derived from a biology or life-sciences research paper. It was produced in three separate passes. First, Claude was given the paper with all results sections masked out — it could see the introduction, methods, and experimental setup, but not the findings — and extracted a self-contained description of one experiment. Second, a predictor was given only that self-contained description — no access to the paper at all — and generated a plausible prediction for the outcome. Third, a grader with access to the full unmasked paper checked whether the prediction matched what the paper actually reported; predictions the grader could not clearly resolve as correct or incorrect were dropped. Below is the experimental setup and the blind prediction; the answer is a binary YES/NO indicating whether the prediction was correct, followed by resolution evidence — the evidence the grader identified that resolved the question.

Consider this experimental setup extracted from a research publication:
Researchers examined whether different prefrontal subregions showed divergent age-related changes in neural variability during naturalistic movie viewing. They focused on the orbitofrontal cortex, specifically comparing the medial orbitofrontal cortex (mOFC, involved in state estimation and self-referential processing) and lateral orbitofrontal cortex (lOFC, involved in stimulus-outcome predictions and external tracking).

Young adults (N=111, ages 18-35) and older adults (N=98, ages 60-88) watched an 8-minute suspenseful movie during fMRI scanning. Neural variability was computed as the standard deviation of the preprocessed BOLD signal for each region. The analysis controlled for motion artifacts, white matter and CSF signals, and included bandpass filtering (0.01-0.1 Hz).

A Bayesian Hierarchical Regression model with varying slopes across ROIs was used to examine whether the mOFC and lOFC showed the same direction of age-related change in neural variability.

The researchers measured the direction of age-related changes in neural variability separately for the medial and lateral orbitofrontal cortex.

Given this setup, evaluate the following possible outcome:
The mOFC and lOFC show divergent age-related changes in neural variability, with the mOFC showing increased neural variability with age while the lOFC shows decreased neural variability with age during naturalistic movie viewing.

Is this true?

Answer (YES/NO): NO